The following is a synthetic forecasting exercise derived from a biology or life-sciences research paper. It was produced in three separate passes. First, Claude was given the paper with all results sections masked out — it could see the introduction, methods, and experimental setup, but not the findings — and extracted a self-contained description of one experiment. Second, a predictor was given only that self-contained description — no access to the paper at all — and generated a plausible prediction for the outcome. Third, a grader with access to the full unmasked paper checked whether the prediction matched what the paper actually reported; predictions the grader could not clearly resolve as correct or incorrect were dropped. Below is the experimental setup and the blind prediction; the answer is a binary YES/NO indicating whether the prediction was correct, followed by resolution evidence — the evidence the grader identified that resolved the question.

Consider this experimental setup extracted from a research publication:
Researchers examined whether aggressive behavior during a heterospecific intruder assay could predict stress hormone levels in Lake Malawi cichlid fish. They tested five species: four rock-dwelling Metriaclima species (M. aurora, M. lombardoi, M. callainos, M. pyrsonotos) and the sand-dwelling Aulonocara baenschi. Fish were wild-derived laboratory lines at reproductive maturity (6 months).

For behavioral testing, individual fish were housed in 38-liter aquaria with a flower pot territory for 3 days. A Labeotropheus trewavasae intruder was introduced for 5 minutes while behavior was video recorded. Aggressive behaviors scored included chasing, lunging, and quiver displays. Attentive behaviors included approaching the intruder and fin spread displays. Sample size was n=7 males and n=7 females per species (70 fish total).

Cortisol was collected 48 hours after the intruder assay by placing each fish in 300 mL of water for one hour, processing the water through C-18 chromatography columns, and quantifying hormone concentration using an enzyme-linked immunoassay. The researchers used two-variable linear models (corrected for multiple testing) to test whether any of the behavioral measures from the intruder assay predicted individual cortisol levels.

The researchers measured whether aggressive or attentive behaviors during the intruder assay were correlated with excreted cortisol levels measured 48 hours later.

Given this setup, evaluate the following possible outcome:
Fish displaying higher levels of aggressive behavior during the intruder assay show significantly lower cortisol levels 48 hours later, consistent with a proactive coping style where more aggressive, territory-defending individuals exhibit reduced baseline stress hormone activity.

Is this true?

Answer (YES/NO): NO